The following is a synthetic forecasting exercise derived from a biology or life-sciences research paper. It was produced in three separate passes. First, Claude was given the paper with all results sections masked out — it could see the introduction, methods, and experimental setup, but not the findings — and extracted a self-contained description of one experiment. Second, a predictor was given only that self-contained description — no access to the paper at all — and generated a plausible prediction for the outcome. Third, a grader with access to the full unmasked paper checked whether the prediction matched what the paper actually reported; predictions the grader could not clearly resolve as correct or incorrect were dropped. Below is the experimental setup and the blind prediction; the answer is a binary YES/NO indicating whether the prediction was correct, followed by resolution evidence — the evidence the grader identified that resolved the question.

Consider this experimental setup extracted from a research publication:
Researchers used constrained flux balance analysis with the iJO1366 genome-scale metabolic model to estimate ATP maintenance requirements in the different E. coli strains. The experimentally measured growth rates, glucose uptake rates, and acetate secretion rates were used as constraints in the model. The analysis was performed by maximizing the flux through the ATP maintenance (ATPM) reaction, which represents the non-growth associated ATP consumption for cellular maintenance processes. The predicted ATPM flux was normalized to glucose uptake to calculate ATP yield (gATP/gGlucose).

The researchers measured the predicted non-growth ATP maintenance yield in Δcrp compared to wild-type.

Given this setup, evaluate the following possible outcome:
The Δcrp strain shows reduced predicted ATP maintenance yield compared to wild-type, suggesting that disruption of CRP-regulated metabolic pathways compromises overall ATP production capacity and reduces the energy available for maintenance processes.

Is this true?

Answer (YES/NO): NO